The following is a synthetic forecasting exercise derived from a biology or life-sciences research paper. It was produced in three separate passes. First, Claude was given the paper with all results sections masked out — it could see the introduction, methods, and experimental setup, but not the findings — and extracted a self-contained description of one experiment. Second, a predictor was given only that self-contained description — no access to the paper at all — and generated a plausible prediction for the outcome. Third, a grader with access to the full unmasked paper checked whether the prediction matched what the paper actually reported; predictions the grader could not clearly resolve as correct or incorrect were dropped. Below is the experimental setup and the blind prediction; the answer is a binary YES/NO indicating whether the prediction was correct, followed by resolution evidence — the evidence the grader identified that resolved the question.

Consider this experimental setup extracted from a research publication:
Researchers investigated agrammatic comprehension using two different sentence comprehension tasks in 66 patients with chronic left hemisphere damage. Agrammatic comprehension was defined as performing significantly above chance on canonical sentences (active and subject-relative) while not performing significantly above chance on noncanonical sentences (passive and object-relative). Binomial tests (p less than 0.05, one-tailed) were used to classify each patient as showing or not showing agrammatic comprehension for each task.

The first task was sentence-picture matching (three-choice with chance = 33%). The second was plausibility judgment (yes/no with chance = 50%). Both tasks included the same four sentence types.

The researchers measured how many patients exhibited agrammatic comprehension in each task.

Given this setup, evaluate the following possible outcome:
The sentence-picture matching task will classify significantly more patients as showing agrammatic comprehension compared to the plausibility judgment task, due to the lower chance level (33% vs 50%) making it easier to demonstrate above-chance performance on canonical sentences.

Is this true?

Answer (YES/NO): YES